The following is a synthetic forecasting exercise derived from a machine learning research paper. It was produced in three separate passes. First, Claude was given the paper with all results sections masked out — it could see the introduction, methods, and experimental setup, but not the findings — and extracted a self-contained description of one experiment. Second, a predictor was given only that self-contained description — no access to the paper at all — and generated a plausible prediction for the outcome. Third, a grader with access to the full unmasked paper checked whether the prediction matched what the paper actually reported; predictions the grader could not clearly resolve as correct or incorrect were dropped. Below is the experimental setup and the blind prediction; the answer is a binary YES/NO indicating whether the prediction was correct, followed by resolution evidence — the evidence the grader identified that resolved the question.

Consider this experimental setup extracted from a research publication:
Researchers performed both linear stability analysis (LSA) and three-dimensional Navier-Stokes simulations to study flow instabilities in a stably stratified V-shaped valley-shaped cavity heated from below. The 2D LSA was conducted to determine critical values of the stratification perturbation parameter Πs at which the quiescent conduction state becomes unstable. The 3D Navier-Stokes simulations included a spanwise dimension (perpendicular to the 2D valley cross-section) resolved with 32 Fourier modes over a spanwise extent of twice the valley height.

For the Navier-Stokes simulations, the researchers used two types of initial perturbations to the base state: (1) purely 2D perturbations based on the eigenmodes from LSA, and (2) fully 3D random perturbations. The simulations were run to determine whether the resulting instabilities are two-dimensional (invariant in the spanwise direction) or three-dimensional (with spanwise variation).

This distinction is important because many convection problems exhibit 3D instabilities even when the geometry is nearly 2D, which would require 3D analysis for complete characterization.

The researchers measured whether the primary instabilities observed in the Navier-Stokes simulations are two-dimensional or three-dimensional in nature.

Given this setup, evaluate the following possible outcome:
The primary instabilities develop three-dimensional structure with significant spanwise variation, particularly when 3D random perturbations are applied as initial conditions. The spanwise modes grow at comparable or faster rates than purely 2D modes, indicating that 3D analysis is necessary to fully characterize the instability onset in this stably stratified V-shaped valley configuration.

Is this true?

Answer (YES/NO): NO